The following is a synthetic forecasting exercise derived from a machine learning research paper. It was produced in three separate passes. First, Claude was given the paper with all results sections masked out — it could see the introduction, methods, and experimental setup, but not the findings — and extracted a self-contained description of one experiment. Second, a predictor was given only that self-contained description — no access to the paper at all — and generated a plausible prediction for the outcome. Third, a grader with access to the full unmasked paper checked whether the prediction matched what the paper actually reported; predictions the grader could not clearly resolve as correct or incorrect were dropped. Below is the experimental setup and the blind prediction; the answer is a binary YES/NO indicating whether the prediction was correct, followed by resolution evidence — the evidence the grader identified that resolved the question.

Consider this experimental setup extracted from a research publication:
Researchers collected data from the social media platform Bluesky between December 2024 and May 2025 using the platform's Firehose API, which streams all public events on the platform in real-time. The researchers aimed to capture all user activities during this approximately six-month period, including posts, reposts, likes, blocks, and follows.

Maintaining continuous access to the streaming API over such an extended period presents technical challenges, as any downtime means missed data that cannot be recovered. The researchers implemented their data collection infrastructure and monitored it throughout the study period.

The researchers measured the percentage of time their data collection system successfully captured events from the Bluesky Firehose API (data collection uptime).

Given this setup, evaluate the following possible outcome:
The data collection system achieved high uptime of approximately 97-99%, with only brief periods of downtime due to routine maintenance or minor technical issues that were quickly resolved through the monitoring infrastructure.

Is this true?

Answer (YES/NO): YES